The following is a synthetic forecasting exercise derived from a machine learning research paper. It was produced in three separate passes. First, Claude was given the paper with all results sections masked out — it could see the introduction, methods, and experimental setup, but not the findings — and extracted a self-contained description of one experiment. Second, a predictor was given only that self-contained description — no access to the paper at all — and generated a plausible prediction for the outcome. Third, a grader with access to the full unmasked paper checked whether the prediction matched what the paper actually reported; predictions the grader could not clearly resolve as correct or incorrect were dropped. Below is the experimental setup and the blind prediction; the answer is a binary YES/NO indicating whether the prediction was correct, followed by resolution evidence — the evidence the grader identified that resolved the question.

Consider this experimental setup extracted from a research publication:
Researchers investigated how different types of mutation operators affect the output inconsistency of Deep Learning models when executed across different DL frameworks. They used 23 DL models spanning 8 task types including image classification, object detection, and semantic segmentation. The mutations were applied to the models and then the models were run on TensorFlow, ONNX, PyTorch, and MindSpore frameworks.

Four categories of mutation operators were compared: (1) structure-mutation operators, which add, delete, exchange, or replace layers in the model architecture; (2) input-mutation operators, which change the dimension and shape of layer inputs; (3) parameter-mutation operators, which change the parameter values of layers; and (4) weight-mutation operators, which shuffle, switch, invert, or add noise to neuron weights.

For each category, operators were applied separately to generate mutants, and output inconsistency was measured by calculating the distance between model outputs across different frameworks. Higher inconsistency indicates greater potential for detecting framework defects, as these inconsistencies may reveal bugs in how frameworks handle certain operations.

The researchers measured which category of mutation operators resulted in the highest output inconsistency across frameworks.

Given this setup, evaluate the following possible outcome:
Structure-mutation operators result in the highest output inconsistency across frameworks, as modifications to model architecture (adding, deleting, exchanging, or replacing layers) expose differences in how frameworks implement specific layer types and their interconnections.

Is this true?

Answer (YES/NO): YES